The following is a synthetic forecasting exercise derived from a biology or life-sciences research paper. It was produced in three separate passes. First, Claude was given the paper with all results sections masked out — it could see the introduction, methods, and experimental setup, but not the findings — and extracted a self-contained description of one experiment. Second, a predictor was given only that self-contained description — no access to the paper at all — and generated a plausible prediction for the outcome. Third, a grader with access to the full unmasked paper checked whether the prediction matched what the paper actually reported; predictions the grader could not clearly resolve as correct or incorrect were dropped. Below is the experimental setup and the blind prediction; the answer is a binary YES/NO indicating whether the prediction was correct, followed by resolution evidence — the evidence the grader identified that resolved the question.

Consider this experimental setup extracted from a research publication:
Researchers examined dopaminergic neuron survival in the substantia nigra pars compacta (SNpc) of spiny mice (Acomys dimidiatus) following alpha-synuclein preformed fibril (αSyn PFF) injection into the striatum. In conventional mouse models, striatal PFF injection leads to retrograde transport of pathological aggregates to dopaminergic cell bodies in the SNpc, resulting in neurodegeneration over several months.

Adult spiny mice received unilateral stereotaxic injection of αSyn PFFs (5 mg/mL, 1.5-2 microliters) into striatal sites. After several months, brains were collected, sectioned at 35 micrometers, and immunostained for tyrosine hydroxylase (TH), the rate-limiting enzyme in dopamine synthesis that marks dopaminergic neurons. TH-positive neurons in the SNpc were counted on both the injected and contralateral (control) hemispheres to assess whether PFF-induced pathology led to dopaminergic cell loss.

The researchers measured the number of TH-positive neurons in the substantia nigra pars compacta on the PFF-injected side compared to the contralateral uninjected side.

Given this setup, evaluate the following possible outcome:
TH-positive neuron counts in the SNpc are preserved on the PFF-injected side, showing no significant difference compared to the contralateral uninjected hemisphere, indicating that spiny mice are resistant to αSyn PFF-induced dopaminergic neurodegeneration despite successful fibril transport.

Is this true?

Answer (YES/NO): NO